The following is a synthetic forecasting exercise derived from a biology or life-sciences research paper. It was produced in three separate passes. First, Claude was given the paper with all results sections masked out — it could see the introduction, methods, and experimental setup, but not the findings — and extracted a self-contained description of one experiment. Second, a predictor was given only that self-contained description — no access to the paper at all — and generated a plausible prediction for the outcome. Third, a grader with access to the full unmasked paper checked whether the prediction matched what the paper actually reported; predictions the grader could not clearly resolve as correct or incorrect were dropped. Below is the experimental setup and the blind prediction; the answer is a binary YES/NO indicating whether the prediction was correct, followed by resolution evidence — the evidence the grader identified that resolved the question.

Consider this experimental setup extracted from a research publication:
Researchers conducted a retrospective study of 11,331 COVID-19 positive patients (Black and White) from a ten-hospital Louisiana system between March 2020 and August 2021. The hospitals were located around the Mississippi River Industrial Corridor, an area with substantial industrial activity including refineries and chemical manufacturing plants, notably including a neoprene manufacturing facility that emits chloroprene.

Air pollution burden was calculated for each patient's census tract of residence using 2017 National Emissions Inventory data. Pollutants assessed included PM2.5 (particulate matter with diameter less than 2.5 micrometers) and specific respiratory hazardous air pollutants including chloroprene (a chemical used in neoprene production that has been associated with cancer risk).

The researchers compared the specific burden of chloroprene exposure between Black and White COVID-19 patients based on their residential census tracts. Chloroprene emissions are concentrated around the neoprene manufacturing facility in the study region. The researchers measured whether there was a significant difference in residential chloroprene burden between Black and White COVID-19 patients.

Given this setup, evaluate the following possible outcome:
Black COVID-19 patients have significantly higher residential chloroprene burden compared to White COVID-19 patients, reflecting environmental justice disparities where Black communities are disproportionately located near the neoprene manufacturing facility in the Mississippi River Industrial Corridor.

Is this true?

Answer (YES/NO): YES